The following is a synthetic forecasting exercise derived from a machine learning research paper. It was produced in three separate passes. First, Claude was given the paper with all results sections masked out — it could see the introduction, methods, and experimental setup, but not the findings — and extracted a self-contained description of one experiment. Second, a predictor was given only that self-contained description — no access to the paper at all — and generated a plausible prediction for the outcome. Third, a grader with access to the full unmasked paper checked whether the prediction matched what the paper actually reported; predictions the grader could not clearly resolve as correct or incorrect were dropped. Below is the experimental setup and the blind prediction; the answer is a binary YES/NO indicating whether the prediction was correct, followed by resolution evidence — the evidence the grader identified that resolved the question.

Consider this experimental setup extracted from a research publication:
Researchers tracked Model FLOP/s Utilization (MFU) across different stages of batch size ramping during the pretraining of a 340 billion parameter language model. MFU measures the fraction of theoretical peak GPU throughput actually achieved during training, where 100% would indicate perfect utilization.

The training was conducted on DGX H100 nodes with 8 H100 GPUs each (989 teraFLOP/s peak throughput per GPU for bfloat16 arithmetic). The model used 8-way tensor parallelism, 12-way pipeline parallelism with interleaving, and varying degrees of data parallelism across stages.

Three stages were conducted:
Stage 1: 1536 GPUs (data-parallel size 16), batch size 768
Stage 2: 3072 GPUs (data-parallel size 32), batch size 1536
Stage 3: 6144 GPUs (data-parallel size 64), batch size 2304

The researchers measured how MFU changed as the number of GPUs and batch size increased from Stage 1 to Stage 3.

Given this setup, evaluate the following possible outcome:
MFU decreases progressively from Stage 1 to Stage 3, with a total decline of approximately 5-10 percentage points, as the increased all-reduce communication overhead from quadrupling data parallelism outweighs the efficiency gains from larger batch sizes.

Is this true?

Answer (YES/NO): NO